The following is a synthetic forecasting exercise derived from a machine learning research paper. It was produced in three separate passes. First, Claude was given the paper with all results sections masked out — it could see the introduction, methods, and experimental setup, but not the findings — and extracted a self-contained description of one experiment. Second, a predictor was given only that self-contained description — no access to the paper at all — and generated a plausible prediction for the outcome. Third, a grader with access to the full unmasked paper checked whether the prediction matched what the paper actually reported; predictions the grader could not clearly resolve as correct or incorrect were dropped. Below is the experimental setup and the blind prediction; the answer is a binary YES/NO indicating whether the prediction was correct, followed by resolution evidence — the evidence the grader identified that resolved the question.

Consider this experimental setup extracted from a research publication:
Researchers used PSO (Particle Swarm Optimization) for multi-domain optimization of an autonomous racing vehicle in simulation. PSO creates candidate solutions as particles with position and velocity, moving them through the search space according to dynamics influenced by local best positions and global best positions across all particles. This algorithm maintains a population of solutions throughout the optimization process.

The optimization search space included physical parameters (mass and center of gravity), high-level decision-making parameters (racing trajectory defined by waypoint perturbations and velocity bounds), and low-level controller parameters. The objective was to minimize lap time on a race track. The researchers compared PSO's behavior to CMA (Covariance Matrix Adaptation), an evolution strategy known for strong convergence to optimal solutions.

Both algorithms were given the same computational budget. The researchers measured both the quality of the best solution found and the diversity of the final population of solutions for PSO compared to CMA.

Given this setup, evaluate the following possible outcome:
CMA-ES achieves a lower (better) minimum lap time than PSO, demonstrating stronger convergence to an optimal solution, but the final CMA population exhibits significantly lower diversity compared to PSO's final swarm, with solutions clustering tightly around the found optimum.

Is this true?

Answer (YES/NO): YES